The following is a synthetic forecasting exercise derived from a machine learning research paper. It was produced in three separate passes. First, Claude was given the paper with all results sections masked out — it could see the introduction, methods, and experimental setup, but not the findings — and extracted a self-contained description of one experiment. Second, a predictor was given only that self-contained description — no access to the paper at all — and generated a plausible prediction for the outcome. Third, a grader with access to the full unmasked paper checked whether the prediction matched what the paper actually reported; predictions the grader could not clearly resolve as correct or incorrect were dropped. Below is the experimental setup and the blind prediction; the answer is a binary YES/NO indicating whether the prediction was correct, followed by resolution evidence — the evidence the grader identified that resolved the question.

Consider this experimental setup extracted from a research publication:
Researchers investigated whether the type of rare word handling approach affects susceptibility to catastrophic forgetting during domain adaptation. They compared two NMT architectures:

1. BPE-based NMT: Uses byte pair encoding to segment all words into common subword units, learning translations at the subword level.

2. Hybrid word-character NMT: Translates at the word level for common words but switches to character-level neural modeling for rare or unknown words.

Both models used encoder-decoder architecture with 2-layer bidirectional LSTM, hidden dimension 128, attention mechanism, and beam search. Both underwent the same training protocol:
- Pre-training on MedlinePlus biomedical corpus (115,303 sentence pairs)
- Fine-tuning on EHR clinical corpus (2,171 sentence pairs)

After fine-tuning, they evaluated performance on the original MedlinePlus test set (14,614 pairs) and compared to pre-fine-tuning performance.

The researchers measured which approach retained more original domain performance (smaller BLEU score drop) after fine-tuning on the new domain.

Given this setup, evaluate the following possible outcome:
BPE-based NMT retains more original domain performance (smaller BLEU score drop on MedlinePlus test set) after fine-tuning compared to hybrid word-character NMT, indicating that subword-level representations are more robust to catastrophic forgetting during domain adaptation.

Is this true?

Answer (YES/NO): YES